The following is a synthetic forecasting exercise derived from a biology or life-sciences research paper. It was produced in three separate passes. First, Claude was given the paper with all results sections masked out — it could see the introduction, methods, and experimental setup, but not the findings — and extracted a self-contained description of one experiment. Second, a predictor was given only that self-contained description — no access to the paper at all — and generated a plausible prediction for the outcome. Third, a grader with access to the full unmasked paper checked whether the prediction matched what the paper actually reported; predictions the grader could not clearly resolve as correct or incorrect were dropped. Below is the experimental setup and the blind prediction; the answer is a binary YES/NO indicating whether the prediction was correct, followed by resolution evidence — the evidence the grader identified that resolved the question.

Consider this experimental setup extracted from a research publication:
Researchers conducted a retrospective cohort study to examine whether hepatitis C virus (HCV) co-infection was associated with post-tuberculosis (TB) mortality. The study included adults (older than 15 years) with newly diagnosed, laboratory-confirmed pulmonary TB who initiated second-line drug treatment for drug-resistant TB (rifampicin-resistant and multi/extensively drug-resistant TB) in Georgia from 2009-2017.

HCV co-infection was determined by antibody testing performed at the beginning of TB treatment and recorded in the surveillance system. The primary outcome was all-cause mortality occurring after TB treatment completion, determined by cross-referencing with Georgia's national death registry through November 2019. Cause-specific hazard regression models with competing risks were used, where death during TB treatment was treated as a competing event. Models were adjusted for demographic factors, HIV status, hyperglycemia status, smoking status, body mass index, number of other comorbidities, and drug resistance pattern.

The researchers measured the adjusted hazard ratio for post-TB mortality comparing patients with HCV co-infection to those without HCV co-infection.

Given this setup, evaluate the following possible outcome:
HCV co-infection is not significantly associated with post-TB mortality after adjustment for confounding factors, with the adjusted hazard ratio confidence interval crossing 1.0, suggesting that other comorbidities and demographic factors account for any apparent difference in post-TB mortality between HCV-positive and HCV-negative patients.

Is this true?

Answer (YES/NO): YES